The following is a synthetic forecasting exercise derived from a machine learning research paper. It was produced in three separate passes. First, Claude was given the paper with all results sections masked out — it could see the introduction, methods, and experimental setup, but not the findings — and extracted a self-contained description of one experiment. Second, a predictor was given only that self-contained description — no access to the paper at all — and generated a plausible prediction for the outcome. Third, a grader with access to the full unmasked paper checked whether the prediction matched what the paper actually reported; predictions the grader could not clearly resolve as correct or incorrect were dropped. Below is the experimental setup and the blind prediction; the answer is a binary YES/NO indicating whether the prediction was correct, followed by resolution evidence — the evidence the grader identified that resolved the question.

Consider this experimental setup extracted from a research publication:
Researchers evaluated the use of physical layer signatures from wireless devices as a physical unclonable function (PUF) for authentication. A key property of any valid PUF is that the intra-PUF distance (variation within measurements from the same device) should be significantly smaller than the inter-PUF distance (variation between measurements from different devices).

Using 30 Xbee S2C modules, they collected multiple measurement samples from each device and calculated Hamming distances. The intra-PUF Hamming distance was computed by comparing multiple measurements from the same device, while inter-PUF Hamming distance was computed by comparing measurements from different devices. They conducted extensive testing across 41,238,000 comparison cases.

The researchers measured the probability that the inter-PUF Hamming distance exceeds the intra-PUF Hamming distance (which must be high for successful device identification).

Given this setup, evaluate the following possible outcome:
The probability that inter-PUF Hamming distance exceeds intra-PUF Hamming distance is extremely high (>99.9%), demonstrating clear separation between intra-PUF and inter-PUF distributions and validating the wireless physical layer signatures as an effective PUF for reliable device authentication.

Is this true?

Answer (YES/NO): NO